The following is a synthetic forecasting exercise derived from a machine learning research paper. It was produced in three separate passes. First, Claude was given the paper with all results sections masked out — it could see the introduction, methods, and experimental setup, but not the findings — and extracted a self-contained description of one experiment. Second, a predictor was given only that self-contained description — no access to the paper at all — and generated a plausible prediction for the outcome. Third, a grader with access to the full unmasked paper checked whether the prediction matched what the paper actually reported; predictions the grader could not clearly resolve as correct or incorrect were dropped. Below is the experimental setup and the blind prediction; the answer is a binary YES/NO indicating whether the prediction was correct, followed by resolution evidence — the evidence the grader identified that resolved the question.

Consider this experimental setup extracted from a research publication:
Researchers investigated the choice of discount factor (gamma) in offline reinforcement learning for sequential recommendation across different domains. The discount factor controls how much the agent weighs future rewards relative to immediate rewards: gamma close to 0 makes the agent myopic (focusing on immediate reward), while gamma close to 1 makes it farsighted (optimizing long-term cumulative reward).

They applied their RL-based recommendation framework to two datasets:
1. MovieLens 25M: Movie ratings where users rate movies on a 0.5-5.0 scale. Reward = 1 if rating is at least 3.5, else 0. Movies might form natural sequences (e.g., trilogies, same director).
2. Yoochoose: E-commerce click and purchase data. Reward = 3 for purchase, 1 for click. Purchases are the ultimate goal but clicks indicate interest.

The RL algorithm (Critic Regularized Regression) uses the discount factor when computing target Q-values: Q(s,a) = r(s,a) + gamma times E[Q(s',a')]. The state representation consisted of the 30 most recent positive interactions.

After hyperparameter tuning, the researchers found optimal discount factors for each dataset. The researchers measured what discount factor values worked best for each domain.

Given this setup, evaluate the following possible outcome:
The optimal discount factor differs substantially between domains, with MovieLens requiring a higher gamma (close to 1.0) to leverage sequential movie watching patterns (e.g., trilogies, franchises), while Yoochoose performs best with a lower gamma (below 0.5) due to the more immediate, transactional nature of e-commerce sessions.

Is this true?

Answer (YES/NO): NO